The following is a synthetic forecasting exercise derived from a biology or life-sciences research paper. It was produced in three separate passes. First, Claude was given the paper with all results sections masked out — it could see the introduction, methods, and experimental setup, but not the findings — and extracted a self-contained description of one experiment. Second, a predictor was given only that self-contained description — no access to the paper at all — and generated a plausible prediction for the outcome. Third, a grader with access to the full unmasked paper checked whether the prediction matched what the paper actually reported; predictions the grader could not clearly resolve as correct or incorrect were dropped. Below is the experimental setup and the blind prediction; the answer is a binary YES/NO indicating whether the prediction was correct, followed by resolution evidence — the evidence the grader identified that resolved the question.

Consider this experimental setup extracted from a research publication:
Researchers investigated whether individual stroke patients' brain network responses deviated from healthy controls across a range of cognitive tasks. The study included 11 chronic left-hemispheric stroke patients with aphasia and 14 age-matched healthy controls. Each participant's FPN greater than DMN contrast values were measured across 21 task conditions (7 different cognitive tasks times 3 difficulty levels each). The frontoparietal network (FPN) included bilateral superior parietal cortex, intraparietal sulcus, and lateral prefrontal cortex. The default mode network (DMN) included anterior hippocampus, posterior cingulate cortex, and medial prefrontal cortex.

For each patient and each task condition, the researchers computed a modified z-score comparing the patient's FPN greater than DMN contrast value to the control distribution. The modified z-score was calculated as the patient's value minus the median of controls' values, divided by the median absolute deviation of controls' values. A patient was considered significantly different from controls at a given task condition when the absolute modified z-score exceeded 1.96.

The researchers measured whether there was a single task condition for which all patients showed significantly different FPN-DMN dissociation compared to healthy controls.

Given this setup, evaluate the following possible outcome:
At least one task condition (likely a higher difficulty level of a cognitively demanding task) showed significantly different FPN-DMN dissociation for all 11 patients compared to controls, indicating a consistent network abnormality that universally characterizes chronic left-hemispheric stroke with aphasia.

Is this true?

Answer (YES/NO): NO